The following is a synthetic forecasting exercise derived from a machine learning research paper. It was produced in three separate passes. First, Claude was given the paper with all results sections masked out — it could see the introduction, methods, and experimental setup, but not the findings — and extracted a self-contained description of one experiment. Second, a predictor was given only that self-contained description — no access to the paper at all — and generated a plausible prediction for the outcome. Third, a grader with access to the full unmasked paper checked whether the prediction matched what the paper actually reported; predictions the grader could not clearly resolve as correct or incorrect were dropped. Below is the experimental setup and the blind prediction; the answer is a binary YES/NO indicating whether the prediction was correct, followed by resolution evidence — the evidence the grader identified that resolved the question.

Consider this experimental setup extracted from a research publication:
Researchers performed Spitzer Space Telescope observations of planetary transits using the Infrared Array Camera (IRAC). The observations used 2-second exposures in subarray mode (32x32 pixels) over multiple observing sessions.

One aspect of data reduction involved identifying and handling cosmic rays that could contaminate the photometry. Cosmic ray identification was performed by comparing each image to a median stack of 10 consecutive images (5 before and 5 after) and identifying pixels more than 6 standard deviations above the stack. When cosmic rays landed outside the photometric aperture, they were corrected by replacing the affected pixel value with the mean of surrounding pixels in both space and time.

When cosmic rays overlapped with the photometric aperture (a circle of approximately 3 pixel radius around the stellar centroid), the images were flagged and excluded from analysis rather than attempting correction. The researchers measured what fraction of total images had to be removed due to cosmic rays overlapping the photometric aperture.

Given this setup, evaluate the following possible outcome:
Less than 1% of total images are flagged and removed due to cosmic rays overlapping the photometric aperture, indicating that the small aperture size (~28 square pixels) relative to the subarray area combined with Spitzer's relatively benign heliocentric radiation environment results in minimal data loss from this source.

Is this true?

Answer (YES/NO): YES